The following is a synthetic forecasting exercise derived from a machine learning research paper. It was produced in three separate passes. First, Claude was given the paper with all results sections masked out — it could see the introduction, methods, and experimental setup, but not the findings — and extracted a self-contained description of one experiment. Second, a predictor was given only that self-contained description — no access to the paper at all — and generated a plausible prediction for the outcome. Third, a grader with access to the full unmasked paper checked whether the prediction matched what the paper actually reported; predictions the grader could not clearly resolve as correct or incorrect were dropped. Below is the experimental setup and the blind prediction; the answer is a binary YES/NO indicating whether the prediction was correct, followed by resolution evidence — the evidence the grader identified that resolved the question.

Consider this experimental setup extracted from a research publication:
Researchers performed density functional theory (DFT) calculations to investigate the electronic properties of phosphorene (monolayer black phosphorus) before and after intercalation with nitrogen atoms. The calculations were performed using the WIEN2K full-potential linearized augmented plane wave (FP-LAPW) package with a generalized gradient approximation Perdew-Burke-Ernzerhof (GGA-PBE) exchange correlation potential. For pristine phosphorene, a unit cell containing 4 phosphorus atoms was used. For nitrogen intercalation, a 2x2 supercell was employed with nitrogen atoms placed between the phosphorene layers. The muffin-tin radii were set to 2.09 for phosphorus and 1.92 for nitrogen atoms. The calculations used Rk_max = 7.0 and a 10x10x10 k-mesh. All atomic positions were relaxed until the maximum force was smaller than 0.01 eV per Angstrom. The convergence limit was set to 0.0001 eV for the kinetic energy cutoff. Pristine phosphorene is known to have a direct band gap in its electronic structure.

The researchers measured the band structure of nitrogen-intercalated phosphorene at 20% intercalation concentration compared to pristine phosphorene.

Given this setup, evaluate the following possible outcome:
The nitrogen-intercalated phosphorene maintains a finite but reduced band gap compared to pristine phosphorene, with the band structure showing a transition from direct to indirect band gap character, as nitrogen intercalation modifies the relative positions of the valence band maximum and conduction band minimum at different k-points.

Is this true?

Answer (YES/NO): NO